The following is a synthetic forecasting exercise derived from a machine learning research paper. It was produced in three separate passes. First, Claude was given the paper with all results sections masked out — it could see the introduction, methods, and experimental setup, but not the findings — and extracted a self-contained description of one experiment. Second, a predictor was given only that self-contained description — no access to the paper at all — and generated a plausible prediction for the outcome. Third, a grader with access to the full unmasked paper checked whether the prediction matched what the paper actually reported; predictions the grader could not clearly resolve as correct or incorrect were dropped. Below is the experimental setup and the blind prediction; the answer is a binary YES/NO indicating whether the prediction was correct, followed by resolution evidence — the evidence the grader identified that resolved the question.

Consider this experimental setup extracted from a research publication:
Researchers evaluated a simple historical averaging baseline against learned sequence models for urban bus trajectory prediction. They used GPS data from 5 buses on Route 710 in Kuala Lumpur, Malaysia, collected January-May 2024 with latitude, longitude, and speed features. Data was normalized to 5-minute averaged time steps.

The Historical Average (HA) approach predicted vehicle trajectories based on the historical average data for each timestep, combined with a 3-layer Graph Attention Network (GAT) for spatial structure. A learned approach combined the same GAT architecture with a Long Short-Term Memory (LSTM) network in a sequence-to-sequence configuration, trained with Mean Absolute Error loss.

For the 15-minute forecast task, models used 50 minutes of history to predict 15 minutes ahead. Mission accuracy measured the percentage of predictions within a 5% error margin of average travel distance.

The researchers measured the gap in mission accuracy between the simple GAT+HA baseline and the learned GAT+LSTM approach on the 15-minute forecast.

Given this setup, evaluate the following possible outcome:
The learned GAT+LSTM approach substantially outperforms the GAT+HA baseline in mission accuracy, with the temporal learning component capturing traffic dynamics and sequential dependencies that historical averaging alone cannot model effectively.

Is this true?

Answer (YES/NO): YES